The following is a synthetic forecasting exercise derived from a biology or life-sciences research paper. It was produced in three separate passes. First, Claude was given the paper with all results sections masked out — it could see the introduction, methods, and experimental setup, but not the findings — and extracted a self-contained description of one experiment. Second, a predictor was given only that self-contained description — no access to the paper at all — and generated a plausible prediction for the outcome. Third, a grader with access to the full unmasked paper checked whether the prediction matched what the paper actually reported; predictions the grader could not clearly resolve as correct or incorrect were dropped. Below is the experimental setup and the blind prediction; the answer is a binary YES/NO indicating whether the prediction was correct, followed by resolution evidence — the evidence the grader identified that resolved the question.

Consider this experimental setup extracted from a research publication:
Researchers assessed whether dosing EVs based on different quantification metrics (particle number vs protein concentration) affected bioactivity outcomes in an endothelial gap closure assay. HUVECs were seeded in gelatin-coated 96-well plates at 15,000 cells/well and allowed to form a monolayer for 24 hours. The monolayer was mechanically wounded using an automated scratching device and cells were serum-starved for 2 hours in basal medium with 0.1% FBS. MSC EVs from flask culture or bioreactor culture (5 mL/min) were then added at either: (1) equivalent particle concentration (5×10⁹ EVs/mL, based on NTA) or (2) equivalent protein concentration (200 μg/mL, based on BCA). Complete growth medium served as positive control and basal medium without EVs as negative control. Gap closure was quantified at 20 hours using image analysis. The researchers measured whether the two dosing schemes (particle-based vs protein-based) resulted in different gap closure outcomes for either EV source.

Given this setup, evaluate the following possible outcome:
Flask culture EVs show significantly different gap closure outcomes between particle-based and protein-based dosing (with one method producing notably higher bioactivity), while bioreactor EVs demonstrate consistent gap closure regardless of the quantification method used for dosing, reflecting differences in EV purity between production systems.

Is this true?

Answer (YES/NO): NO